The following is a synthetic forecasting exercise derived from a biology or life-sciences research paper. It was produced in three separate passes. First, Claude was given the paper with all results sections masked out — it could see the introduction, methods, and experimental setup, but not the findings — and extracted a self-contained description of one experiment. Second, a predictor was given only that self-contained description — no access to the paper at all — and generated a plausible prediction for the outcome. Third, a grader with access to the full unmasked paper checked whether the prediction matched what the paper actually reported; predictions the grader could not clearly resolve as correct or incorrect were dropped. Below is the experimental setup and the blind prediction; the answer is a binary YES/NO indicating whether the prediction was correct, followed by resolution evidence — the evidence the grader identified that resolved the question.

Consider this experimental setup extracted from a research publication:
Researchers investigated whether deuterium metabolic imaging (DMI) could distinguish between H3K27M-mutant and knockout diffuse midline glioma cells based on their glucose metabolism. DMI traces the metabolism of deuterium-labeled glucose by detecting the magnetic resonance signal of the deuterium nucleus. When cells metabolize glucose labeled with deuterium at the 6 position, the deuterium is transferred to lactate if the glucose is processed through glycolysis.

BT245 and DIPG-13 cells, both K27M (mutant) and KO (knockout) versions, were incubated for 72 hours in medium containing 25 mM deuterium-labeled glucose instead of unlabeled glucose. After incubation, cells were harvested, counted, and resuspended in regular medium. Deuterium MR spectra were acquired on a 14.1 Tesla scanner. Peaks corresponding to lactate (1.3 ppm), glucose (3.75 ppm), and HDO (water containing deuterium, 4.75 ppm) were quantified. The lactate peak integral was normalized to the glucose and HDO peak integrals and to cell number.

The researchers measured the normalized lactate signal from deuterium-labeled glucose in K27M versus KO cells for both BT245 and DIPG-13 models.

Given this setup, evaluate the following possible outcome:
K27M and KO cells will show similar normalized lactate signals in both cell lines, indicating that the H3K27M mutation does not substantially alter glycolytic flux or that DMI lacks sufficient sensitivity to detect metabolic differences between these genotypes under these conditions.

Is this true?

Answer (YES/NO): NO